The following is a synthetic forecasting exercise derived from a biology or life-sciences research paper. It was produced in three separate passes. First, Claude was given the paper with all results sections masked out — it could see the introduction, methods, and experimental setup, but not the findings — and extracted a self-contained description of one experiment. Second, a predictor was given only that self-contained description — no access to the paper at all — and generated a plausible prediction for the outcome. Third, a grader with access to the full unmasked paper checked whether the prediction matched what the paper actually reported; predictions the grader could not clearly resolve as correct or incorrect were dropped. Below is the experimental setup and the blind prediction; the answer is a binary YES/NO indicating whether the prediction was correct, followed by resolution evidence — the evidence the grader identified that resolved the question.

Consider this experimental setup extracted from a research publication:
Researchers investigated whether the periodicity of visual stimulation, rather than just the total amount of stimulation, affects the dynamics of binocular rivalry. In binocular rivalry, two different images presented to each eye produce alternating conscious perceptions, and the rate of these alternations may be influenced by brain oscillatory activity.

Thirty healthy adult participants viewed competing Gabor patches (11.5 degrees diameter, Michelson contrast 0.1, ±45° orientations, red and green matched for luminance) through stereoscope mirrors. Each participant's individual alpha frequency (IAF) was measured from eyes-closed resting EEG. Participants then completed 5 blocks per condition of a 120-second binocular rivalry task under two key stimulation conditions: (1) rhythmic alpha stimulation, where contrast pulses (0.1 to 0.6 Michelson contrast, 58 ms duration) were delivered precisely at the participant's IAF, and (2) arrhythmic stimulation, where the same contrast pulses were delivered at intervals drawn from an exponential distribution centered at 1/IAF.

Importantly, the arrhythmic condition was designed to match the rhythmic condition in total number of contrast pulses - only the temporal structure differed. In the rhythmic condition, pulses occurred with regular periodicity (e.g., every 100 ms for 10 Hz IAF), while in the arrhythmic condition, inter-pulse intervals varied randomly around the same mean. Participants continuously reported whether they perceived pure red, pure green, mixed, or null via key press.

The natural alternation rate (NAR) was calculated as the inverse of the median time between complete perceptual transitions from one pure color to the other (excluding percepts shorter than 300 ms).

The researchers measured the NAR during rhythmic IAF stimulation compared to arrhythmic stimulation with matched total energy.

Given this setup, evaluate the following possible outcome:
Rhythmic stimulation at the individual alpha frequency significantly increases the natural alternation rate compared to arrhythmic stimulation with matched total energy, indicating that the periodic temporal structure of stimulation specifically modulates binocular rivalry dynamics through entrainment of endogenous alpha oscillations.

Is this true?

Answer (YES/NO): YES